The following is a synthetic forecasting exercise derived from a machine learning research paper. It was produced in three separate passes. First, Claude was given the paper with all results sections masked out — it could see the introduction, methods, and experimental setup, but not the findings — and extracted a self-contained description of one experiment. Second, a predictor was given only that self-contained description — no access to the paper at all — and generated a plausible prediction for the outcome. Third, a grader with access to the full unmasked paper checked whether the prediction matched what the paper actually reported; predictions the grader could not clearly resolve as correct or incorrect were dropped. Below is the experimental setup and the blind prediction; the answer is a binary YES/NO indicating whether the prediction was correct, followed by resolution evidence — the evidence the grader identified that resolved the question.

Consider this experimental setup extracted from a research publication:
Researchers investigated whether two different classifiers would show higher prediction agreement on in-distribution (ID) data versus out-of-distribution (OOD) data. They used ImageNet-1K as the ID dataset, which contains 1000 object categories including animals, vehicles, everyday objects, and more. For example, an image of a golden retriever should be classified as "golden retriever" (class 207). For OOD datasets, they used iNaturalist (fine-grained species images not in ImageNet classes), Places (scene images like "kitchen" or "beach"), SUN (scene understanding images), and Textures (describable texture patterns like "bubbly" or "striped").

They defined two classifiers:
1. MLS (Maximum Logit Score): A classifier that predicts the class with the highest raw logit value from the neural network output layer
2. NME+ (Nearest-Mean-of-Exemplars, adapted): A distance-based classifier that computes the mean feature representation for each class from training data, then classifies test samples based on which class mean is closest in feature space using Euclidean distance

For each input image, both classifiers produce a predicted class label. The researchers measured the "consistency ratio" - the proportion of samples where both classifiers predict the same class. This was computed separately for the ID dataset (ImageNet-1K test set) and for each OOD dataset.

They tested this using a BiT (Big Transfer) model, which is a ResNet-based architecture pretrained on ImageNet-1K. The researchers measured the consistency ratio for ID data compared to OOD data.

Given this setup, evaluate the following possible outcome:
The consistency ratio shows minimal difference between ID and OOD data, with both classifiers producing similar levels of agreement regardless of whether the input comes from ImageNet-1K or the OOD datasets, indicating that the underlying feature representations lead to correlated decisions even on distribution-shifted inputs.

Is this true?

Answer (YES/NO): NO